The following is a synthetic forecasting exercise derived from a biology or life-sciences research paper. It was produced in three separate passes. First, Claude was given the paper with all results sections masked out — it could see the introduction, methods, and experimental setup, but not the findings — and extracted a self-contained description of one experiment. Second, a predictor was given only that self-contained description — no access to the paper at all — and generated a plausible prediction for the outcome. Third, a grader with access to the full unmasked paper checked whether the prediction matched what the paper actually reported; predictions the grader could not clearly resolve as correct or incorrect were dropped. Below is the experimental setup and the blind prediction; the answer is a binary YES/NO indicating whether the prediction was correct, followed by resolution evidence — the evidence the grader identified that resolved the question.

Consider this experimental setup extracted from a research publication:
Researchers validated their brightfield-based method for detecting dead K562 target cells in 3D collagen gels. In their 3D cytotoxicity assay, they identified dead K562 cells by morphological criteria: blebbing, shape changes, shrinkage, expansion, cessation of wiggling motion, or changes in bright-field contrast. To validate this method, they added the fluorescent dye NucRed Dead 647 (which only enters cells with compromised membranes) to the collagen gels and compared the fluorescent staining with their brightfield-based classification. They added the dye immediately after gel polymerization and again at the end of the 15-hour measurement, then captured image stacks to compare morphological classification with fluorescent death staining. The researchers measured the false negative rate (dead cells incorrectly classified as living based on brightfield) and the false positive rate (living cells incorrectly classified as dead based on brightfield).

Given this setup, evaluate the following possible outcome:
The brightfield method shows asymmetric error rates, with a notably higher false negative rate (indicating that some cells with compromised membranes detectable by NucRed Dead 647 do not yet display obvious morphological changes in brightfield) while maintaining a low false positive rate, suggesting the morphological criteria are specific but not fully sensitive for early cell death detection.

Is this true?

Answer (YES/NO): NO